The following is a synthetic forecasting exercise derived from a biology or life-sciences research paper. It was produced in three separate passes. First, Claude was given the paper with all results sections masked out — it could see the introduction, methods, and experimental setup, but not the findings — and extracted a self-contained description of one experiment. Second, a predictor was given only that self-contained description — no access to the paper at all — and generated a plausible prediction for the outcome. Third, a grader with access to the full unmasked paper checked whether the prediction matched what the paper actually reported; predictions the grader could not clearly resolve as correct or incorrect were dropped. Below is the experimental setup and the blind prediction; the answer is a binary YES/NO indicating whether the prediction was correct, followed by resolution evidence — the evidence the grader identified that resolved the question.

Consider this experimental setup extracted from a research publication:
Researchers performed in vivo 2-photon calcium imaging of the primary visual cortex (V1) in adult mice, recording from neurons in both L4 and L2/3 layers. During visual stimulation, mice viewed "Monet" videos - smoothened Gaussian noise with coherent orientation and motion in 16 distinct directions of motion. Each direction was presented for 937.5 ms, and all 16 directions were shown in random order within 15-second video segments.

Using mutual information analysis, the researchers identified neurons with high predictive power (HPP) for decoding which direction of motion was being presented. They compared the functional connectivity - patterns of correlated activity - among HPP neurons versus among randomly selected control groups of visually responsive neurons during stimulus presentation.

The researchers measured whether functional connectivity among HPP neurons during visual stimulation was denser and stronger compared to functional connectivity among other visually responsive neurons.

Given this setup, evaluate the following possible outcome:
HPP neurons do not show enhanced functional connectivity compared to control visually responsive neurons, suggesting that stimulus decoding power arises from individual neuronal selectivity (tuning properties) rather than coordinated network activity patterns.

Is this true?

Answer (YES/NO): NO